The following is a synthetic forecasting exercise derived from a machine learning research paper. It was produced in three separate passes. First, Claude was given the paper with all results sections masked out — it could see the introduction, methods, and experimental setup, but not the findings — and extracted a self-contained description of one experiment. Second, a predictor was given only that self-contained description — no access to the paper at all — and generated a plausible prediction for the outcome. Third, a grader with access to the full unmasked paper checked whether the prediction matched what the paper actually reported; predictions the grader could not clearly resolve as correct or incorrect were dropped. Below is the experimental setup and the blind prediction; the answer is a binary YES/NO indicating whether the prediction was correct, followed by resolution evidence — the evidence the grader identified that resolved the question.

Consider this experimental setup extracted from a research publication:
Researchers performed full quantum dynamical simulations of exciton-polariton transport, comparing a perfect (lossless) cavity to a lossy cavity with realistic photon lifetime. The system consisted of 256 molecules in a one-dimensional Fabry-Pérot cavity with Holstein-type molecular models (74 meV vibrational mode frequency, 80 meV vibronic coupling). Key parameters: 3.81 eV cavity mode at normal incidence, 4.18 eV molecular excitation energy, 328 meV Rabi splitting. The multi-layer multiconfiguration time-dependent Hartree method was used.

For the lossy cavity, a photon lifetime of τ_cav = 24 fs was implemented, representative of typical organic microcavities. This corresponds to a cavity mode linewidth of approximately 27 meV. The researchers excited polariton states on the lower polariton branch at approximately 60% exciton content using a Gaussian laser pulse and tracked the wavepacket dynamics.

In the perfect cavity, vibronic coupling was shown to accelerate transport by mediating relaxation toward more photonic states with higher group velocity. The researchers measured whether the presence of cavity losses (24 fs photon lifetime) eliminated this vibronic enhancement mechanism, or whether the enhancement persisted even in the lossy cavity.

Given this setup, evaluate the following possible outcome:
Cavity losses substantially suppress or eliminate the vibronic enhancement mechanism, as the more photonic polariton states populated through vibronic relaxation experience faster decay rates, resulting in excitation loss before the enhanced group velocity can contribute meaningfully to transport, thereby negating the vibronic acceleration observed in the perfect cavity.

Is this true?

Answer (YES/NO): NO